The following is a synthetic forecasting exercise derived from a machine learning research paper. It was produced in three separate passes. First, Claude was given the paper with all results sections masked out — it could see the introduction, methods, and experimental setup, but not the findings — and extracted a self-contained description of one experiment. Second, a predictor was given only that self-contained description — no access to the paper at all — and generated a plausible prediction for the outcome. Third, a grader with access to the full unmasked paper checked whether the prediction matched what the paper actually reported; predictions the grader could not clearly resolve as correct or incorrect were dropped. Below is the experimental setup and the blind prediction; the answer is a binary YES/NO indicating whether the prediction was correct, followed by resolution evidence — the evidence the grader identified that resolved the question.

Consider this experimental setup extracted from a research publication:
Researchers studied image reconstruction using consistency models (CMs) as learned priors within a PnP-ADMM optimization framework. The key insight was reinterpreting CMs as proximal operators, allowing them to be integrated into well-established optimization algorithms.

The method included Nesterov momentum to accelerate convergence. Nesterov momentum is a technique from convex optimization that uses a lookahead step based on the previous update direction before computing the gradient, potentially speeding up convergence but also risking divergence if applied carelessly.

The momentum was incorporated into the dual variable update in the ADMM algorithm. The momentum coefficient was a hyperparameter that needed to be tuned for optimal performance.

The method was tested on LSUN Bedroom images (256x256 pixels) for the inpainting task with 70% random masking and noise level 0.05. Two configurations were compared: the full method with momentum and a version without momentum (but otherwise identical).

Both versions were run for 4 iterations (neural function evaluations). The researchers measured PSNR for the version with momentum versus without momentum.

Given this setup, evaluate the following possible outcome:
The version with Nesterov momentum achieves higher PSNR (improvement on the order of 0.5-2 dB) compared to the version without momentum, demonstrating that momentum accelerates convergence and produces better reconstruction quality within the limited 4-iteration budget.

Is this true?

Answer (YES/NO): YES